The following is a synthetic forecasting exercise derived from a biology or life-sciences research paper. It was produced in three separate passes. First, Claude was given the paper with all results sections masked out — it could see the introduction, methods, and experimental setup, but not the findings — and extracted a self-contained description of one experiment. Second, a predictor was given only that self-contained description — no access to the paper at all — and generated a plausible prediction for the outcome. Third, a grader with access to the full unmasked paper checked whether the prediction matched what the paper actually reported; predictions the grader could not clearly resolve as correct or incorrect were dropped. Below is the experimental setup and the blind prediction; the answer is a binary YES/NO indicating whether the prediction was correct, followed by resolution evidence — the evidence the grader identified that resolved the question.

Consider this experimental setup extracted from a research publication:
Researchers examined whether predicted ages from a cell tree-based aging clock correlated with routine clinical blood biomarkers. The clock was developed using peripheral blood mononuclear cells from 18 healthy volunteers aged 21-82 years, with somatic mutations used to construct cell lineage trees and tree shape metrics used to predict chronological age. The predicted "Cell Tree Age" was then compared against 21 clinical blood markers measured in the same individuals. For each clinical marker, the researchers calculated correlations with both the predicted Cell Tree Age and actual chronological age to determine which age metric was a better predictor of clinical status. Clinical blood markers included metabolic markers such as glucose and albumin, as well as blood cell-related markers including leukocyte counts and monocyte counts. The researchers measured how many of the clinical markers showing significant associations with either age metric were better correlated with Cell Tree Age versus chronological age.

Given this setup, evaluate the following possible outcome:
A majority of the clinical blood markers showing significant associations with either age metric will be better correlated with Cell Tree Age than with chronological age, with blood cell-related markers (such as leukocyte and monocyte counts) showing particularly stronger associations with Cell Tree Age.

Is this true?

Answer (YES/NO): YES